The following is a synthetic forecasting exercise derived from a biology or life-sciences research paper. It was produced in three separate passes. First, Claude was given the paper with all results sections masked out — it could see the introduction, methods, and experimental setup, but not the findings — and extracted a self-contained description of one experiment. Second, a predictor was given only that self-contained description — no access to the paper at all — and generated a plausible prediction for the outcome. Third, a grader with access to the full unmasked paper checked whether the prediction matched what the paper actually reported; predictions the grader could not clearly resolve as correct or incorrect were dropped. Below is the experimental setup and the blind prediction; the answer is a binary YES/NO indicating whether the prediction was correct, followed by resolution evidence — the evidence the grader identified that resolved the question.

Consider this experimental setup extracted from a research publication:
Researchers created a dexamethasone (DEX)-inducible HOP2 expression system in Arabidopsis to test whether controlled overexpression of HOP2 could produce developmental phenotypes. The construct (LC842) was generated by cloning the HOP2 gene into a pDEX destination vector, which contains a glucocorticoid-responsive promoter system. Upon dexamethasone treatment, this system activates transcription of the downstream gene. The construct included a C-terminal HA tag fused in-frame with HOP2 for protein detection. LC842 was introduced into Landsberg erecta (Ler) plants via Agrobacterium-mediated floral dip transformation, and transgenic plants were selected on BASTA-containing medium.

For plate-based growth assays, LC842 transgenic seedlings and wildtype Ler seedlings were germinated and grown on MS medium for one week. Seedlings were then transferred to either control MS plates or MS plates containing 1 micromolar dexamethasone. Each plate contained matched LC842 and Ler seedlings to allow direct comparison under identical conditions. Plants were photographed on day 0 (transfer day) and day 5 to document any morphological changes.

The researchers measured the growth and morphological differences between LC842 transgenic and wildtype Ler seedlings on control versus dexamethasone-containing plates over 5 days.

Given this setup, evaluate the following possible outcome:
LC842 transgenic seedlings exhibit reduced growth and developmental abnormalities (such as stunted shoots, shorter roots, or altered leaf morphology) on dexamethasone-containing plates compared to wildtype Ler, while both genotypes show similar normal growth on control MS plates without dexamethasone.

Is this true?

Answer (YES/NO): YES